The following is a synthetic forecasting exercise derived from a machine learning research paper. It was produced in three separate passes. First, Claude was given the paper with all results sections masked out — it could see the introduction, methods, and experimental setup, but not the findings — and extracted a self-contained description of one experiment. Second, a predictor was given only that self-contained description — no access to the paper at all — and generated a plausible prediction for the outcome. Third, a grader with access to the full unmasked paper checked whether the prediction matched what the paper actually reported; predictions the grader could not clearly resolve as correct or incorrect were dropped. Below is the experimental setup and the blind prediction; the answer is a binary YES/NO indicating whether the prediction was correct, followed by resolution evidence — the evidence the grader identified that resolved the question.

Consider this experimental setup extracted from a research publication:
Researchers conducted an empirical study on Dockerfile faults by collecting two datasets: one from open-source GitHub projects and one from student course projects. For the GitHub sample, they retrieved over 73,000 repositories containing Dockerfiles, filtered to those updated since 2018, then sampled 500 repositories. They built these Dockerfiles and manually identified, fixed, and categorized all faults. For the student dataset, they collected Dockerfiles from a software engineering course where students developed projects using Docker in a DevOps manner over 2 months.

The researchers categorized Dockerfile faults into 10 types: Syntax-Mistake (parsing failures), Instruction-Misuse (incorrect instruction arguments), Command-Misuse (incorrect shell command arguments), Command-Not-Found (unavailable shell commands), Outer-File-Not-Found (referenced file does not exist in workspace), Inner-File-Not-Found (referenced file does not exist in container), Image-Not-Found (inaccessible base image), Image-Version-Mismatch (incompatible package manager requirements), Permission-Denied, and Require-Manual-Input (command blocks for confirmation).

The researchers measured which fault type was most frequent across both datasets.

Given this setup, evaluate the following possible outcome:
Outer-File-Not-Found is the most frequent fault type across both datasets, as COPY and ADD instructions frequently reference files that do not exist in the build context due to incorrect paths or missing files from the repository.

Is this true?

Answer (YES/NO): YES